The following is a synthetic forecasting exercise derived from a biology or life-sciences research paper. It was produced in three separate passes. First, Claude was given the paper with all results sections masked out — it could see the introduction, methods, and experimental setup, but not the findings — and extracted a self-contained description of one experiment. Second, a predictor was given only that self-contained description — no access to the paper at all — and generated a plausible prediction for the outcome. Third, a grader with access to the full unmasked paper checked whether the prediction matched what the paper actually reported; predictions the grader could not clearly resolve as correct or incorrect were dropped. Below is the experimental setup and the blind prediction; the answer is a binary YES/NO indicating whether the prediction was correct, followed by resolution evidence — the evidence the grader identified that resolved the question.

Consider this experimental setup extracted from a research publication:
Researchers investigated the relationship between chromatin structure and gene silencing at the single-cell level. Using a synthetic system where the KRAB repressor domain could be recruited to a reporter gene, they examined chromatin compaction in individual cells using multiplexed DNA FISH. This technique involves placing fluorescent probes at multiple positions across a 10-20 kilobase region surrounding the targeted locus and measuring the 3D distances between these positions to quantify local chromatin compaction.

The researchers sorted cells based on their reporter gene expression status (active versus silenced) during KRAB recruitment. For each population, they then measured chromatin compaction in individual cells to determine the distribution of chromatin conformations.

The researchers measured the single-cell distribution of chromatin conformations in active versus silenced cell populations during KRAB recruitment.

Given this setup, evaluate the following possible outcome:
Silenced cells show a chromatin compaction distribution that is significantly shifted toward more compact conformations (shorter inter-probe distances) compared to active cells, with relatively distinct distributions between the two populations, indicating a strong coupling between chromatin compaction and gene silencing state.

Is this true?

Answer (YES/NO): NO